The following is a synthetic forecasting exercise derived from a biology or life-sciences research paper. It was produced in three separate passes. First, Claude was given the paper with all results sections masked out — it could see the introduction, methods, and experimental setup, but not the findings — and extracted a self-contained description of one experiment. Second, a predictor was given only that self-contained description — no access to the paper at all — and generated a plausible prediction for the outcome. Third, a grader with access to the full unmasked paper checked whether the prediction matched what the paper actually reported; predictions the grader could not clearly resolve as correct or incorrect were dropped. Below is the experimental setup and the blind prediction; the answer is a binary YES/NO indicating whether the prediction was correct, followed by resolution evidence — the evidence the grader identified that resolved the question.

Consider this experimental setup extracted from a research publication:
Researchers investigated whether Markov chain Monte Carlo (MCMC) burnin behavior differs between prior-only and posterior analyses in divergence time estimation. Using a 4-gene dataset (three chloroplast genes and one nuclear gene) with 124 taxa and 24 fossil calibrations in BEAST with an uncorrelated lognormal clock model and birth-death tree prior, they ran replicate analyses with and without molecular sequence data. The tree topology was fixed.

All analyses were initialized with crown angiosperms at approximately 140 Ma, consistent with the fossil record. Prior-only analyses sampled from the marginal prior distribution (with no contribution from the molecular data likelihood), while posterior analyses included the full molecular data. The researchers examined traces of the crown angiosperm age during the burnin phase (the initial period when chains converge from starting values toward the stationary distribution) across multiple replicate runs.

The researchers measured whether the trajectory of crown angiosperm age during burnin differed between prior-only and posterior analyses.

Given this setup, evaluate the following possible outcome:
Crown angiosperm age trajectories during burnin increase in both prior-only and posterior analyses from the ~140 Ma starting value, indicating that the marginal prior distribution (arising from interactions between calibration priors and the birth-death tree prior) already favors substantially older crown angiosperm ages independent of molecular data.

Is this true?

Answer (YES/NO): YES